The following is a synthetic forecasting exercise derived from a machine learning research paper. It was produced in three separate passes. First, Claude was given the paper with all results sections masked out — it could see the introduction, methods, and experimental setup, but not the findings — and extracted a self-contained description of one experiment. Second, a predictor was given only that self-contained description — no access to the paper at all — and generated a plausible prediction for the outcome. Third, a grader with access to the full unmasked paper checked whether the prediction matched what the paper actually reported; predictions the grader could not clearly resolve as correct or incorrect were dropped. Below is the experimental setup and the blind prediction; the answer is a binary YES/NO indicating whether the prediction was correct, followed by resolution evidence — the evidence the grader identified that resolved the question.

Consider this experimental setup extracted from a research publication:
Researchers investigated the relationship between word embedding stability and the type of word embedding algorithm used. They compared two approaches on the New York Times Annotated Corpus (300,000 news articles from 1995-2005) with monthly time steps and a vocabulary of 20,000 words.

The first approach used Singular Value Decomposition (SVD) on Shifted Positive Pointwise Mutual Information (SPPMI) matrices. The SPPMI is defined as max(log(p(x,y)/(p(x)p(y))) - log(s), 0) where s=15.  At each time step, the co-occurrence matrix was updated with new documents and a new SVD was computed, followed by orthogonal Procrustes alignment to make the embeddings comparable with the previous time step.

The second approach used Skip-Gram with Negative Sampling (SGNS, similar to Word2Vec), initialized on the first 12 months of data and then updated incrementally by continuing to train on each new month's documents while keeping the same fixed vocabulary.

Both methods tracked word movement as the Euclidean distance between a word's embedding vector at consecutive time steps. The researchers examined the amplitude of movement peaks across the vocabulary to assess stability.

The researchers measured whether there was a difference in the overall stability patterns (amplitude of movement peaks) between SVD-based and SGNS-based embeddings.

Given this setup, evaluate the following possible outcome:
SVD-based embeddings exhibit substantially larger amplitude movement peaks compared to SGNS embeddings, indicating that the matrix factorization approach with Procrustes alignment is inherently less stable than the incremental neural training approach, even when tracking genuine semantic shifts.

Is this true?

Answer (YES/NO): NO